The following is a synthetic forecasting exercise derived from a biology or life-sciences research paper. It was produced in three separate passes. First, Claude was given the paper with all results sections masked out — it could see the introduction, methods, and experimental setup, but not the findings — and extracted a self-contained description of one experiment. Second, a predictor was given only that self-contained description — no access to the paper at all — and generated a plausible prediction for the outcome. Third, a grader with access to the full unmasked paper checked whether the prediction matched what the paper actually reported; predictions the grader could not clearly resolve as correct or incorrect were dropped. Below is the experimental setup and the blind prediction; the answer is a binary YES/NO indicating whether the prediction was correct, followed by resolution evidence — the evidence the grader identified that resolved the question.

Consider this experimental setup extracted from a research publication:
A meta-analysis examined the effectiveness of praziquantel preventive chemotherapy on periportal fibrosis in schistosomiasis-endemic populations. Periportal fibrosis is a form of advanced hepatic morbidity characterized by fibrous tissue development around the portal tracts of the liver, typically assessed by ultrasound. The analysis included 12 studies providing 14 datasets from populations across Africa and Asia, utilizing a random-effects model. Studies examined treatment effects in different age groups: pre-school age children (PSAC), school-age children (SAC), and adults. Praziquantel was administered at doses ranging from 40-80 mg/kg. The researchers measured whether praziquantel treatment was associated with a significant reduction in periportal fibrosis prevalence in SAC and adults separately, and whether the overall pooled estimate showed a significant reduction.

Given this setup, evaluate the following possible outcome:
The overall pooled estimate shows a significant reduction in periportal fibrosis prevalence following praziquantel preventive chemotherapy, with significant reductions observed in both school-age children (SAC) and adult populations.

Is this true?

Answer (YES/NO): NO